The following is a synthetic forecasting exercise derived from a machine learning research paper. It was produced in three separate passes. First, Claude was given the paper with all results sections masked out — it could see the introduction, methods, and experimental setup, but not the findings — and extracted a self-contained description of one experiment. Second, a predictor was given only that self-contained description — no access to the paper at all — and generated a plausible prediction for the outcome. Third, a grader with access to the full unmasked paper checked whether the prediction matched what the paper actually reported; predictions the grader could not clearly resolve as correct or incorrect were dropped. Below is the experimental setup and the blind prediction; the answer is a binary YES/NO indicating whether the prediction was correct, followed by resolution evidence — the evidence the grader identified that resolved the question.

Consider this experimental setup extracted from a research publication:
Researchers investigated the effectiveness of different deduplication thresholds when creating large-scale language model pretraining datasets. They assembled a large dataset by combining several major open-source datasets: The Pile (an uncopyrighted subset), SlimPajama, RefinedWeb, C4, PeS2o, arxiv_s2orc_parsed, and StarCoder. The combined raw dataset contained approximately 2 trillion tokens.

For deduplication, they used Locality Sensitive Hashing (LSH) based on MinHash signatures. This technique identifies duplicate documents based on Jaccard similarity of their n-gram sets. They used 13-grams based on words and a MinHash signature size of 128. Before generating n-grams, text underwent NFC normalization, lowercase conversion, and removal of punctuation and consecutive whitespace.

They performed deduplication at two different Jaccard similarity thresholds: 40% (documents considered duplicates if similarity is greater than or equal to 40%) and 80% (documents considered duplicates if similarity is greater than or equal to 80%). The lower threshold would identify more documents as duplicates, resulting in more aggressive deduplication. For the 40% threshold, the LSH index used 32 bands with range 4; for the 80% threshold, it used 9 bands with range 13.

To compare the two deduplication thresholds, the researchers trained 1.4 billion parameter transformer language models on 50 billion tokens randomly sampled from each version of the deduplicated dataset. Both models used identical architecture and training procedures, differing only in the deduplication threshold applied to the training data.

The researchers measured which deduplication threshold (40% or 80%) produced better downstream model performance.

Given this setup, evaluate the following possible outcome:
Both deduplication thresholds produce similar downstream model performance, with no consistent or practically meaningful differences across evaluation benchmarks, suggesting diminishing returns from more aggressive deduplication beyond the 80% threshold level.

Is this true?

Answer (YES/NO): NO